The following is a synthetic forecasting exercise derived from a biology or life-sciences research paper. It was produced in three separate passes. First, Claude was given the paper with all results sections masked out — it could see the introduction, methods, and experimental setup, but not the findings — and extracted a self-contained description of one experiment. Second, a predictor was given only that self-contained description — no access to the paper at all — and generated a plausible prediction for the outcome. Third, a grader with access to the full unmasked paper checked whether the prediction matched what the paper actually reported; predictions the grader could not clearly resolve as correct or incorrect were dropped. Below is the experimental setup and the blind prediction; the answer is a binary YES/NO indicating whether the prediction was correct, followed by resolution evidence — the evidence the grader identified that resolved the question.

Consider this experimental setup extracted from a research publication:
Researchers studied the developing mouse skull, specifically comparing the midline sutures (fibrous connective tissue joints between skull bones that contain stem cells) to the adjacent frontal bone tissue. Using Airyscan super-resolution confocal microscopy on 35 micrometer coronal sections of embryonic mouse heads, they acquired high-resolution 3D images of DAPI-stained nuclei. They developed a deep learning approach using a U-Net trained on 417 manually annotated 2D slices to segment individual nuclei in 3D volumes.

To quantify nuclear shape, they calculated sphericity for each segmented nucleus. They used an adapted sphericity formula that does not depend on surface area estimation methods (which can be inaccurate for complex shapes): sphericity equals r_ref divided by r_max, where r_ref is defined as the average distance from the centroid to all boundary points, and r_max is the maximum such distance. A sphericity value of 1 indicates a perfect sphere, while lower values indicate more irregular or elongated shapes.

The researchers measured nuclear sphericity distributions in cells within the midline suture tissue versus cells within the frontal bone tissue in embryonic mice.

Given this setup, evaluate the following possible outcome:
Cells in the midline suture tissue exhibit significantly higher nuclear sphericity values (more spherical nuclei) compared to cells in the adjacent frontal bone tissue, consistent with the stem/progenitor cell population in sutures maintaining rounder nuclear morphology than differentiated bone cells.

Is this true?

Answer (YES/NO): NO